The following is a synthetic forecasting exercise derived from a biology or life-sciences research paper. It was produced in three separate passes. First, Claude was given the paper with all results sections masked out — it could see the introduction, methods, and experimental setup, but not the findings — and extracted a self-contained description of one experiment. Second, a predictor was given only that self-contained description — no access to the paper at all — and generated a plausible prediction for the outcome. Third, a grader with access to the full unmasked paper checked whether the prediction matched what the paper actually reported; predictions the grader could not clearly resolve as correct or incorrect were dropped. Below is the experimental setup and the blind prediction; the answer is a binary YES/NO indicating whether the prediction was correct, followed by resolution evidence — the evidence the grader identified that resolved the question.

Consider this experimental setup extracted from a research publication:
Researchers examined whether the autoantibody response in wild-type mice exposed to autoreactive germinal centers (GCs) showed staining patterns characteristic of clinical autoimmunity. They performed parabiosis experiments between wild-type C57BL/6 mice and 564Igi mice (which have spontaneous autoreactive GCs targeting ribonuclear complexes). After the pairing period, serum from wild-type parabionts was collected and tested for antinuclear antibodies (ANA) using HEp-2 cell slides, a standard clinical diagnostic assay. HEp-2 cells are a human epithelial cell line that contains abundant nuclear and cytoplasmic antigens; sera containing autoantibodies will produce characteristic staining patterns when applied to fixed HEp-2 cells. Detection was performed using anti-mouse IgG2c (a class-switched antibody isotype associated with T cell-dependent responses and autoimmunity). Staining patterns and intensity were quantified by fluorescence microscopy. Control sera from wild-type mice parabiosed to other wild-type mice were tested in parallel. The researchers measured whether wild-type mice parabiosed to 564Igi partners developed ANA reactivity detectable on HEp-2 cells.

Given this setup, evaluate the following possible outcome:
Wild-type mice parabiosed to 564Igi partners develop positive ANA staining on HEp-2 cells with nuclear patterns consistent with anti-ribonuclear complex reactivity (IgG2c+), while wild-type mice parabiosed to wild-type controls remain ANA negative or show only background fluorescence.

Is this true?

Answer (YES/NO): YES